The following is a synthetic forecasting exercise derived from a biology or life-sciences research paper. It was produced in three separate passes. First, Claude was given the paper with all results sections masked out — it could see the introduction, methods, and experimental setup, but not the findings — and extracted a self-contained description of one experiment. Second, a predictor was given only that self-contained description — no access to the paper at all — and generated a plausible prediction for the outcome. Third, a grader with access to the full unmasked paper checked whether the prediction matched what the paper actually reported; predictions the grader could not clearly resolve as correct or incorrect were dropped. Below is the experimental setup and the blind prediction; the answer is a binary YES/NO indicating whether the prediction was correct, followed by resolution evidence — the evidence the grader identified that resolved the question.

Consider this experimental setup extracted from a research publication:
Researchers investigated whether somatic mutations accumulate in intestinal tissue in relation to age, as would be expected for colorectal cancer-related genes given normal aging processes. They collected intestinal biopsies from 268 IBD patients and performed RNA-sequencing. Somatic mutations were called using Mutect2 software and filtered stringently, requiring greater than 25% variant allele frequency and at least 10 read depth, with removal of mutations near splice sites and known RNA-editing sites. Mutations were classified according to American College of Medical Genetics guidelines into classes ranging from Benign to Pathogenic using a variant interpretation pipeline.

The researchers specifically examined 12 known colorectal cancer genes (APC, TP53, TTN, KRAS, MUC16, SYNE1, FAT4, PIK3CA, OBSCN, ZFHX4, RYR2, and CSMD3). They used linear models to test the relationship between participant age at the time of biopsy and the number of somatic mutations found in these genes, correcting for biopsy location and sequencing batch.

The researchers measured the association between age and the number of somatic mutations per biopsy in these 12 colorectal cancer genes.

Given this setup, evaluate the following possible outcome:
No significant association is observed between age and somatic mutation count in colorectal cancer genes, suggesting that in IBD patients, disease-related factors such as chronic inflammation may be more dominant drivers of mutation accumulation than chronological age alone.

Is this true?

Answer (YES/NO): YES